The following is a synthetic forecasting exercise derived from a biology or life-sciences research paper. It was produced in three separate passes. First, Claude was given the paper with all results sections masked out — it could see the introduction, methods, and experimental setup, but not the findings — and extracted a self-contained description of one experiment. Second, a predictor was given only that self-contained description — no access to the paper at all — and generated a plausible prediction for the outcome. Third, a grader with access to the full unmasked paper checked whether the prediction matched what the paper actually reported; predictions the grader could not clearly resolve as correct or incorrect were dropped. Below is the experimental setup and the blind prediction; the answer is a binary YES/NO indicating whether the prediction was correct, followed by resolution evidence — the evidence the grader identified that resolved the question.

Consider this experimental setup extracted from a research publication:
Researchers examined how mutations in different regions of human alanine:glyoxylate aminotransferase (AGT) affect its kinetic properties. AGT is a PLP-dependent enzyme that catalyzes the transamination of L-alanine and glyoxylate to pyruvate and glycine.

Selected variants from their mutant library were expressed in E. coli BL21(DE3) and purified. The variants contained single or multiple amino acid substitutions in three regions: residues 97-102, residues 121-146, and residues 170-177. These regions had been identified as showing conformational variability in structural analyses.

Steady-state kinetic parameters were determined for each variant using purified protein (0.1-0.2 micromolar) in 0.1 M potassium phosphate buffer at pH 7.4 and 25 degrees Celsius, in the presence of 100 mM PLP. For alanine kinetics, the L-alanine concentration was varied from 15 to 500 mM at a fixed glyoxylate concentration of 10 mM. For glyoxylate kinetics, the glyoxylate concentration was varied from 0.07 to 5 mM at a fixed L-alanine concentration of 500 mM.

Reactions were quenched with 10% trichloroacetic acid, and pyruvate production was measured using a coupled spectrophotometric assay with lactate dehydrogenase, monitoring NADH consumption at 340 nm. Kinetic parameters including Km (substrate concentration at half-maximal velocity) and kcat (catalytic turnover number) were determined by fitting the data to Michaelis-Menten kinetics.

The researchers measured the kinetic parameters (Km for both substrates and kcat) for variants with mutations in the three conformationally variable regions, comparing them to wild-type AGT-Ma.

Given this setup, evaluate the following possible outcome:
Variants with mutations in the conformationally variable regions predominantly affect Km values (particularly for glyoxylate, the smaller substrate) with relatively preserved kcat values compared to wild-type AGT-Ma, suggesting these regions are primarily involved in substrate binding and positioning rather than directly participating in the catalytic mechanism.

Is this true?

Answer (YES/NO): NO